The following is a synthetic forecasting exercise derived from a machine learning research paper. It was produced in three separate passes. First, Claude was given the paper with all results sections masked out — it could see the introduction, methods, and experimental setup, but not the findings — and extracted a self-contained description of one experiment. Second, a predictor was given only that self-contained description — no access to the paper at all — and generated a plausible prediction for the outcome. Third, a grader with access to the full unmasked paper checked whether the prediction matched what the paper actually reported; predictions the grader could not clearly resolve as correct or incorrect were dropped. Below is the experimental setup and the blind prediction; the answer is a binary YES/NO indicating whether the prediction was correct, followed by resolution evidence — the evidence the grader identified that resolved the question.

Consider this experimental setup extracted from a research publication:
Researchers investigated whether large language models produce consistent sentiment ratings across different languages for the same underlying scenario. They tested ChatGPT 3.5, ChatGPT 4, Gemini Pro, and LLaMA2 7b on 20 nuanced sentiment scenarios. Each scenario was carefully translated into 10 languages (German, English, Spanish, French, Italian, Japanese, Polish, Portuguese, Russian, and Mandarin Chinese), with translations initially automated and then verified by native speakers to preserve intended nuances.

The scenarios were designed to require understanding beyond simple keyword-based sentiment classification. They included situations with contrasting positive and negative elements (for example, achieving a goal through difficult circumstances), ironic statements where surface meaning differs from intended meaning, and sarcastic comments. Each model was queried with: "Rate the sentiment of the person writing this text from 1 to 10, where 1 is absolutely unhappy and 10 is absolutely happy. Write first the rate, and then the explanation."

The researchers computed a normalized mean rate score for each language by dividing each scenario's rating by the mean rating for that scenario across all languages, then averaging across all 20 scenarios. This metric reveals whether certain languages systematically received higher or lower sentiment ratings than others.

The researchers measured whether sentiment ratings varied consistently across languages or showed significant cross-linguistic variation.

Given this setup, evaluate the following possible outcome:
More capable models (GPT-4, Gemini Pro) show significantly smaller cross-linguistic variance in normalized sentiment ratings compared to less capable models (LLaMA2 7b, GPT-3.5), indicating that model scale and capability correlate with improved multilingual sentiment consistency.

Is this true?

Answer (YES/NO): NO